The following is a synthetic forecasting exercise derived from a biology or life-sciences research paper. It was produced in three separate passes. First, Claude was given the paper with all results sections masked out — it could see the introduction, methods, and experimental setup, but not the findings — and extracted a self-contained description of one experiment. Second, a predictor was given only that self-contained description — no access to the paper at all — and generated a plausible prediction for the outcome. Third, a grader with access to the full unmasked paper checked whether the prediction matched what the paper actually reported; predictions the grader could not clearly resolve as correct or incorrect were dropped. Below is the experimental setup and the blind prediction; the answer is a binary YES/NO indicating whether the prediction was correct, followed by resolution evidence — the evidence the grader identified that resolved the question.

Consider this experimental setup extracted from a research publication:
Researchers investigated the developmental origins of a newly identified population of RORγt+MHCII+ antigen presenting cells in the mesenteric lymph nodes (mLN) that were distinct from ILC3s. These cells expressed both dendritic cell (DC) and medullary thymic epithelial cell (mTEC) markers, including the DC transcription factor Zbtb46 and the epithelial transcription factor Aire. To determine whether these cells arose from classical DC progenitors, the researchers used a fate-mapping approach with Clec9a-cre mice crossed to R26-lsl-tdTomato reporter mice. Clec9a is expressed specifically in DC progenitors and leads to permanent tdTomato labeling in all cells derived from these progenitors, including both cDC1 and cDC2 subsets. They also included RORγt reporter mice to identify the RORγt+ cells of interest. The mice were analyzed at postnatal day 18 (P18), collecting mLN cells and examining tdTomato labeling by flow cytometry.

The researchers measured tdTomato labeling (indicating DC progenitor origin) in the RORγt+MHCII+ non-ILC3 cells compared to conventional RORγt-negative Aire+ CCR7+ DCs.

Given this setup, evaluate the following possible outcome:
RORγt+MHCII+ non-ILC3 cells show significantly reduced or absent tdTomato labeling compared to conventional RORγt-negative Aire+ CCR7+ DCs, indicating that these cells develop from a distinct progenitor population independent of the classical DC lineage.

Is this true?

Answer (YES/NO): YES